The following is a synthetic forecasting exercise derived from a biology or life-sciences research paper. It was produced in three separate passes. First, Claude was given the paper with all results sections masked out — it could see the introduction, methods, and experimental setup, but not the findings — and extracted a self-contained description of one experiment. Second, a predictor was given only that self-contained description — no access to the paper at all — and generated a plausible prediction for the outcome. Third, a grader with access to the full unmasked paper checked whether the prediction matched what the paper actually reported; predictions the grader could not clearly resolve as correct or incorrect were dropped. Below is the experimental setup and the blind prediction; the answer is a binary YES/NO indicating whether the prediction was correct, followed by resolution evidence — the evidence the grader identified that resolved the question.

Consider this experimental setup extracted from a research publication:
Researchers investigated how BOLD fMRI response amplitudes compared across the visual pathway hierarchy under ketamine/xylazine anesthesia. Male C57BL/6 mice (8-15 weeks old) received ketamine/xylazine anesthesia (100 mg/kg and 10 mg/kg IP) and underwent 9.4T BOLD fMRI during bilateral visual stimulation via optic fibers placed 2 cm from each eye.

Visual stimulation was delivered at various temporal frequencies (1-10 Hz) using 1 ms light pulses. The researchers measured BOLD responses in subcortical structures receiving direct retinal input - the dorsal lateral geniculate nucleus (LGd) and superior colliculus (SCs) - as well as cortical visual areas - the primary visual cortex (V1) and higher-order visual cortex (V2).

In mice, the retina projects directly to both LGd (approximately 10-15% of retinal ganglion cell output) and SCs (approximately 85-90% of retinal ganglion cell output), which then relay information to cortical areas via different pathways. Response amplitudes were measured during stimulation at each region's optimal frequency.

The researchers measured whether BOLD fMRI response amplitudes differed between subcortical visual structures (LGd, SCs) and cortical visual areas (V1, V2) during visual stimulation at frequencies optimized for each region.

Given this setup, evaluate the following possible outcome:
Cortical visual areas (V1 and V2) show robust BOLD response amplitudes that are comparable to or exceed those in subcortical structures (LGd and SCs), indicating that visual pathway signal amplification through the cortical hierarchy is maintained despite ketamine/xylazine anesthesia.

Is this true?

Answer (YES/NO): NO